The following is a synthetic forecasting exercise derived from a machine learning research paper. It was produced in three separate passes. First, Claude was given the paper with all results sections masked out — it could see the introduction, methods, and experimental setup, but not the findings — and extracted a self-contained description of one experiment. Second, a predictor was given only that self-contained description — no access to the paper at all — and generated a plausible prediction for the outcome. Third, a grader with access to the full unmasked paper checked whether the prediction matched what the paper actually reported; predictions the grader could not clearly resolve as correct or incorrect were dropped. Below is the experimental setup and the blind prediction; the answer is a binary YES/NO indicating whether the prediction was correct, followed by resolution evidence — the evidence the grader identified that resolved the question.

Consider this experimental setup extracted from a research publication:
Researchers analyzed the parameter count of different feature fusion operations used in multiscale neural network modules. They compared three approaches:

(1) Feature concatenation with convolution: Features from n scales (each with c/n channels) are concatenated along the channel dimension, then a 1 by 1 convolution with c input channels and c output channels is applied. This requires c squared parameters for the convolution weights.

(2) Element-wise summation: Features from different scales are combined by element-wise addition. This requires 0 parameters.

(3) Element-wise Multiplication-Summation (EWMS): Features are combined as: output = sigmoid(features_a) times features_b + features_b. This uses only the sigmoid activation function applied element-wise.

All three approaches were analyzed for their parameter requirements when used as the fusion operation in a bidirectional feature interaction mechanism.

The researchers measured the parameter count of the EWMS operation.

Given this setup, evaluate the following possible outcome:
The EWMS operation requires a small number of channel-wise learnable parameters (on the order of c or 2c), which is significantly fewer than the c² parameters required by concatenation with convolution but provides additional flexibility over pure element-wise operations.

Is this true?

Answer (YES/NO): NO